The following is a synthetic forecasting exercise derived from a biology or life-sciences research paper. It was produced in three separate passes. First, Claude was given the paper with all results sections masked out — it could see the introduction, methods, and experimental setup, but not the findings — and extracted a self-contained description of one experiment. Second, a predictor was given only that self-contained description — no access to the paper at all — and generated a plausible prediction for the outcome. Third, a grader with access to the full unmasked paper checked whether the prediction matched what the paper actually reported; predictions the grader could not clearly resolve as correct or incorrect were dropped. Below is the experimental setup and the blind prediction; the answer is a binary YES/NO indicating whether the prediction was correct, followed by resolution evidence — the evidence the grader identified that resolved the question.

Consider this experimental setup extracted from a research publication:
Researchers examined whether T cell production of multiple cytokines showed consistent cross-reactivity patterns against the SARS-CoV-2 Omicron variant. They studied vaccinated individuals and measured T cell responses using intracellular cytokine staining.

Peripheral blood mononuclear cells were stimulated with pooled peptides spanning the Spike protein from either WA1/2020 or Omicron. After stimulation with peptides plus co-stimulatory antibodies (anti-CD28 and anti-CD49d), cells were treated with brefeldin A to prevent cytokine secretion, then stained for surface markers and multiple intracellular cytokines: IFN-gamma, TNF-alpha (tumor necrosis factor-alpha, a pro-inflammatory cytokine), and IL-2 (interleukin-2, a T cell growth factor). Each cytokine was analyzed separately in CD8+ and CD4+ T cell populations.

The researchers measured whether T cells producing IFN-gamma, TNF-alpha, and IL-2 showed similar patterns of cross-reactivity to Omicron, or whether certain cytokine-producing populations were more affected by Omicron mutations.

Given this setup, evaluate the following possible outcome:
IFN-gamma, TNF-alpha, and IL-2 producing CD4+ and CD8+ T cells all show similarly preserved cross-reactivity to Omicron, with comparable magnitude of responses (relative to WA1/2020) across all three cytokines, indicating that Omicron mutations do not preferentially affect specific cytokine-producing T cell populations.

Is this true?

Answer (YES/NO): YES